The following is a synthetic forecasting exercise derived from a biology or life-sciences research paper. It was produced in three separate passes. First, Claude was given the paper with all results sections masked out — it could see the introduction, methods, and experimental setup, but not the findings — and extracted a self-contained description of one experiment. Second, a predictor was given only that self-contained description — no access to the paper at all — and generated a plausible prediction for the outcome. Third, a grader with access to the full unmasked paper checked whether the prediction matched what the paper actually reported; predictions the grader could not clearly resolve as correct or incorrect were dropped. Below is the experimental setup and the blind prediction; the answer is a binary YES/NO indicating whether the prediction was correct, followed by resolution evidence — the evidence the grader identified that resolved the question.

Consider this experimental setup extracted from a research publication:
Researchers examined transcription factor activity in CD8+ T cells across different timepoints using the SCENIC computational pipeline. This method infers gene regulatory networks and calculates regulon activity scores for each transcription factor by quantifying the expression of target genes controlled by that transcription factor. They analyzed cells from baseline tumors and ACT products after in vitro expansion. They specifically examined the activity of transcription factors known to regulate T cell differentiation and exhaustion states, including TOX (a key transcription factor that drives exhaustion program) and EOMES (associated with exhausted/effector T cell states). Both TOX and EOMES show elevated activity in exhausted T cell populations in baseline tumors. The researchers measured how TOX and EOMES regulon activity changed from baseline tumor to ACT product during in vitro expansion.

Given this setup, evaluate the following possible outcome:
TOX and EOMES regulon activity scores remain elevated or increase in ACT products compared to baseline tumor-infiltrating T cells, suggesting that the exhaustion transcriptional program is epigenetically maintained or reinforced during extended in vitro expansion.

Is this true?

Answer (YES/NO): NO